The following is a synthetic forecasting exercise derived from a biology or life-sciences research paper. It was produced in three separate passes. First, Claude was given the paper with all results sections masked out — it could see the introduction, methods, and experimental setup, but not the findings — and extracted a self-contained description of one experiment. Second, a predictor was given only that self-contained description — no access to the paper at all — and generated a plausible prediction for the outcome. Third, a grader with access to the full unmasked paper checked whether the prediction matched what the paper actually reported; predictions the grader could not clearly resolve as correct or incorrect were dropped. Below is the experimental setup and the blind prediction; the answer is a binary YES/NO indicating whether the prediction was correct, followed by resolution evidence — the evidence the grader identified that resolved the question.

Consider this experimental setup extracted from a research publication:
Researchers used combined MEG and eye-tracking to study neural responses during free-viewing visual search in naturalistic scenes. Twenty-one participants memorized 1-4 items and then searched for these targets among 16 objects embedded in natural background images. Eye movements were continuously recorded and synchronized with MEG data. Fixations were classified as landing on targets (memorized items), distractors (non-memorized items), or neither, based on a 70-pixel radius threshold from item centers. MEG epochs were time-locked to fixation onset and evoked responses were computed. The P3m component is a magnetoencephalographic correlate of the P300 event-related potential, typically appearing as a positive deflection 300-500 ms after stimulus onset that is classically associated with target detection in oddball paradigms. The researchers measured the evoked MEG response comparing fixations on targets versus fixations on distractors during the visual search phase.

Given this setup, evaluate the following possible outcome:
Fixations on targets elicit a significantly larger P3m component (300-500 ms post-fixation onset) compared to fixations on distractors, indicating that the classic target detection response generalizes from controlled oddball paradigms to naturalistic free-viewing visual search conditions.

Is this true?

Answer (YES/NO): YES